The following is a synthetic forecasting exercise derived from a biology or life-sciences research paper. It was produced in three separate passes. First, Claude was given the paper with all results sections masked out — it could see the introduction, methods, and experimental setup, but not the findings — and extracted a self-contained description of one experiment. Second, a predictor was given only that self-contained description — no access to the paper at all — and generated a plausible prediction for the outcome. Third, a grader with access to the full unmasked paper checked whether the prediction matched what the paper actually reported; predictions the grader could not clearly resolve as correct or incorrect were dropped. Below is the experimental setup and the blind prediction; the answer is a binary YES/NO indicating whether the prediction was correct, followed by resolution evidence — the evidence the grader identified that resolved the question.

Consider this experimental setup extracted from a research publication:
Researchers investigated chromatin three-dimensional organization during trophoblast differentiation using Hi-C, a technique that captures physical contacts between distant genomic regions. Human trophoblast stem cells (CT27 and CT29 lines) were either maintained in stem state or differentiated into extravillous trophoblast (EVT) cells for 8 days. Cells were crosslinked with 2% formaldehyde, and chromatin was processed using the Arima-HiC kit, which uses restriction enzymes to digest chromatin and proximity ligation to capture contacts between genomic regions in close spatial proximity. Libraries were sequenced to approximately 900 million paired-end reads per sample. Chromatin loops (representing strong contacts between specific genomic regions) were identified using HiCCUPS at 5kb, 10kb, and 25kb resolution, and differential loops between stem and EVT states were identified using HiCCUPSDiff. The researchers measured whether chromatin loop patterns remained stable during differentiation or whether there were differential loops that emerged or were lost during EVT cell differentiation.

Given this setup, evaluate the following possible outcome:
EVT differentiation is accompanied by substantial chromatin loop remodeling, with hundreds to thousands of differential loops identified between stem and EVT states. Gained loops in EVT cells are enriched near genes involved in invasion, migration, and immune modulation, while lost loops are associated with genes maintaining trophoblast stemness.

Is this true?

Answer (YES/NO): NO